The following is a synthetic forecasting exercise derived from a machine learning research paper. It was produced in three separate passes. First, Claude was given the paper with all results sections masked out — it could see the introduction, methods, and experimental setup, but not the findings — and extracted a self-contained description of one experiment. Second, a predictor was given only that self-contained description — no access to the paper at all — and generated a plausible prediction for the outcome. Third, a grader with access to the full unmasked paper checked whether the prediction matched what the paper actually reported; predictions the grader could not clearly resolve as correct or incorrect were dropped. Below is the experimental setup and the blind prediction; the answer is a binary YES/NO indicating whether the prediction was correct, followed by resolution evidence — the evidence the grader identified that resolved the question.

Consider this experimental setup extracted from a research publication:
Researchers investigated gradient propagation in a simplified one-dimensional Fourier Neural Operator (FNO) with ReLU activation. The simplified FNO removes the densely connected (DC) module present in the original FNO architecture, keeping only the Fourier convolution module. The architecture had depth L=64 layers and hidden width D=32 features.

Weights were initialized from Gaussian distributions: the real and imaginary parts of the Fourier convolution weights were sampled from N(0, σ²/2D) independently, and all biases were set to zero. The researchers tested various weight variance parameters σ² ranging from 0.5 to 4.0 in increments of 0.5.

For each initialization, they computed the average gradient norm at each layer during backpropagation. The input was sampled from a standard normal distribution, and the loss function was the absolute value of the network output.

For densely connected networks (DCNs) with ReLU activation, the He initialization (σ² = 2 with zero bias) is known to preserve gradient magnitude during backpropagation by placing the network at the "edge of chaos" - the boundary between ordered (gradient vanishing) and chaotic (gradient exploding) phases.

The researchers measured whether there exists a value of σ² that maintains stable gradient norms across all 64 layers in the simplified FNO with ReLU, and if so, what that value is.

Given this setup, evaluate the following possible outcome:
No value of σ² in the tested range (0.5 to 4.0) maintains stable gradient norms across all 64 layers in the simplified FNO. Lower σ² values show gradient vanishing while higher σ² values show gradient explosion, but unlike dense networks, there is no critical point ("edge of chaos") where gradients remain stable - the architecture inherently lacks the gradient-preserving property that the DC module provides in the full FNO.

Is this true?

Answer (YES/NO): NO